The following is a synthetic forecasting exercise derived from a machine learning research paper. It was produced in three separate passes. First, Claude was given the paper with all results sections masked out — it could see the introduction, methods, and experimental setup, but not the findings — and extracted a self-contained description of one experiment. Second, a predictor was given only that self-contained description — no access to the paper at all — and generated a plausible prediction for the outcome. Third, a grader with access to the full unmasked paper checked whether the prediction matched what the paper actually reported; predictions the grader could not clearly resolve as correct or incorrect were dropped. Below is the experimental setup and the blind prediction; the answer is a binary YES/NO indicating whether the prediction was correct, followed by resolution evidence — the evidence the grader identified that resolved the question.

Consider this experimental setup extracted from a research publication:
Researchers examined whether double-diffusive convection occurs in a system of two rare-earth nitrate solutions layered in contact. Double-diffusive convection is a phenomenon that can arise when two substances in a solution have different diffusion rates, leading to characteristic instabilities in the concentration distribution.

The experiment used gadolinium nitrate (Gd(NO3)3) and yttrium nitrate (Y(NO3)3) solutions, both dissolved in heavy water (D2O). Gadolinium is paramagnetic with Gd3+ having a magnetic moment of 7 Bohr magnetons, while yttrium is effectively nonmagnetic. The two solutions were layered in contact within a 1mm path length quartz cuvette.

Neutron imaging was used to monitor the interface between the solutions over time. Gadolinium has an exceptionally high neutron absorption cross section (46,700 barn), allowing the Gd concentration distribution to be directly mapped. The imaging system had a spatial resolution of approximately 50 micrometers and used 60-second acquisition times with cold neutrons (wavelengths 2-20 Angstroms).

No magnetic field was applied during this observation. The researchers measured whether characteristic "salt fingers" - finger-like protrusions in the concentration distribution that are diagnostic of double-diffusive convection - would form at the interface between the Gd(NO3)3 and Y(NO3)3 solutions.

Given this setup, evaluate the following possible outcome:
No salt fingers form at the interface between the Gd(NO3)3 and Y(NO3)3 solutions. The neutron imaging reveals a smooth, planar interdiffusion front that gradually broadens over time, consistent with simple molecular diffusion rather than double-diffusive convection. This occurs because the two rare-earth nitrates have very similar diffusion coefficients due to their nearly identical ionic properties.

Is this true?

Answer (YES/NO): NO